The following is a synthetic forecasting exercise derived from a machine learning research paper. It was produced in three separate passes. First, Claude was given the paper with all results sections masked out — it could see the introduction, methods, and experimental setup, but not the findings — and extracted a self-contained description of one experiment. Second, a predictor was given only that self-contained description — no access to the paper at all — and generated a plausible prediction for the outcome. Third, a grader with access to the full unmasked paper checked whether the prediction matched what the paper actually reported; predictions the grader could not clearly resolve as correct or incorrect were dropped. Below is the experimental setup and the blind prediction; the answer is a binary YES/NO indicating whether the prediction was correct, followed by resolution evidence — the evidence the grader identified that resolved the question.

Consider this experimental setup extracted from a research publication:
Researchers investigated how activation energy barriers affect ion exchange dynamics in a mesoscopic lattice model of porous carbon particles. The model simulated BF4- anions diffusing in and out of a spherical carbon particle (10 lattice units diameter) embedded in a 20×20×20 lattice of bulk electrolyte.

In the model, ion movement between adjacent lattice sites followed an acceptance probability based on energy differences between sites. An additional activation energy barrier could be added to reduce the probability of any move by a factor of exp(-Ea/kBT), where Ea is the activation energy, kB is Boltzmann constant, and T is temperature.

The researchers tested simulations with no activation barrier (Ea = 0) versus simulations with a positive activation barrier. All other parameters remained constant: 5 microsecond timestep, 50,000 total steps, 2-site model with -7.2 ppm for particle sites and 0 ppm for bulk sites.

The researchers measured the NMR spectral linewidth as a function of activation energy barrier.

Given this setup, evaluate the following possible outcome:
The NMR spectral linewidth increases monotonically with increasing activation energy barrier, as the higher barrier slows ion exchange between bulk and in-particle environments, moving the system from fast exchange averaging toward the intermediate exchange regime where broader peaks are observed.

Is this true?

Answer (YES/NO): NO